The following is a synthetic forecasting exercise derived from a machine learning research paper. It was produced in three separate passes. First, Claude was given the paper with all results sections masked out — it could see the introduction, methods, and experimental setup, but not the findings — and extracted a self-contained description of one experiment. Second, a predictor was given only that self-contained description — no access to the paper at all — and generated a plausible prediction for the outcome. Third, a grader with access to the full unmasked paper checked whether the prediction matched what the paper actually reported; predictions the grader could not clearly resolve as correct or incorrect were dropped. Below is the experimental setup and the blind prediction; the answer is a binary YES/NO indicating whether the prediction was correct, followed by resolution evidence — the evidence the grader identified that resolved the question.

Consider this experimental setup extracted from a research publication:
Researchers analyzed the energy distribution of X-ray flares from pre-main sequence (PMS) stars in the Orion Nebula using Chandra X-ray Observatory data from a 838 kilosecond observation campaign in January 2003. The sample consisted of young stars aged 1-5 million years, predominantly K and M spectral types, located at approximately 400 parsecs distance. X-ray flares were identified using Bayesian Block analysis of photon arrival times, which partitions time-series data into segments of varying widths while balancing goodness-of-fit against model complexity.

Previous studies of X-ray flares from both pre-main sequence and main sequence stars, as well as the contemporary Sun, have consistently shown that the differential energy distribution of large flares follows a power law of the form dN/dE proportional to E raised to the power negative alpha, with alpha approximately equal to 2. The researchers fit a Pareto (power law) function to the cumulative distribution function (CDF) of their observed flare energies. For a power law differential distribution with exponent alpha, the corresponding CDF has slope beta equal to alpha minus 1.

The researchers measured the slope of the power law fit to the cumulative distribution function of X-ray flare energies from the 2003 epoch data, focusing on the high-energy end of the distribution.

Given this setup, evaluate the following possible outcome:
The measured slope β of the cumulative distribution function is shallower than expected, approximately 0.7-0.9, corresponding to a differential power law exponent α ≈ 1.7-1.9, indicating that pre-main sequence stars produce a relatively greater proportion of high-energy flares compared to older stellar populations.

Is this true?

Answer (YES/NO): NO